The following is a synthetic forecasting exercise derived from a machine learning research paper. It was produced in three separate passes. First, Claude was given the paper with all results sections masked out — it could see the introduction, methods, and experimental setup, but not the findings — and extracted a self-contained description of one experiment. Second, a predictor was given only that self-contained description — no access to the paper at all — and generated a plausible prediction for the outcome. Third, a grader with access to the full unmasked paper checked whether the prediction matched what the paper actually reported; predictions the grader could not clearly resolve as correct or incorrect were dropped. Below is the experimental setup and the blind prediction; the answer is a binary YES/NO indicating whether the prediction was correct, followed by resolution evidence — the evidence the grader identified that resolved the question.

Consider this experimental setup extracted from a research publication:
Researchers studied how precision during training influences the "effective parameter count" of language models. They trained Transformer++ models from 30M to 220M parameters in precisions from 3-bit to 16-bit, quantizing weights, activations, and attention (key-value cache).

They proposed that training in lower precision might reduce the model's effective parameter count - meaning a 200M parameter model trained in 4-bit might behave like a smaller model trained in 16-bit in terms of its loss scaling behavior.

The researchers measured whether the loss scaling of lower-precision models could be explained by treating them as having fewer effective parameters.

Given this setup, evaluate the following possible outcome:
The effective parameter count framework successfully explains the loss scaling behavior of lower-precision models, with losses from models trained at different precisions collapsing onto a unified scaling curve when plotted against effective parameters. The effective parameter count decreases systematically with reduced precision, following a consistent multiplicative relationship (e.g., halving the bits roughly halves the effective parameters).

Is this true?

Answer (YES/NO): NO